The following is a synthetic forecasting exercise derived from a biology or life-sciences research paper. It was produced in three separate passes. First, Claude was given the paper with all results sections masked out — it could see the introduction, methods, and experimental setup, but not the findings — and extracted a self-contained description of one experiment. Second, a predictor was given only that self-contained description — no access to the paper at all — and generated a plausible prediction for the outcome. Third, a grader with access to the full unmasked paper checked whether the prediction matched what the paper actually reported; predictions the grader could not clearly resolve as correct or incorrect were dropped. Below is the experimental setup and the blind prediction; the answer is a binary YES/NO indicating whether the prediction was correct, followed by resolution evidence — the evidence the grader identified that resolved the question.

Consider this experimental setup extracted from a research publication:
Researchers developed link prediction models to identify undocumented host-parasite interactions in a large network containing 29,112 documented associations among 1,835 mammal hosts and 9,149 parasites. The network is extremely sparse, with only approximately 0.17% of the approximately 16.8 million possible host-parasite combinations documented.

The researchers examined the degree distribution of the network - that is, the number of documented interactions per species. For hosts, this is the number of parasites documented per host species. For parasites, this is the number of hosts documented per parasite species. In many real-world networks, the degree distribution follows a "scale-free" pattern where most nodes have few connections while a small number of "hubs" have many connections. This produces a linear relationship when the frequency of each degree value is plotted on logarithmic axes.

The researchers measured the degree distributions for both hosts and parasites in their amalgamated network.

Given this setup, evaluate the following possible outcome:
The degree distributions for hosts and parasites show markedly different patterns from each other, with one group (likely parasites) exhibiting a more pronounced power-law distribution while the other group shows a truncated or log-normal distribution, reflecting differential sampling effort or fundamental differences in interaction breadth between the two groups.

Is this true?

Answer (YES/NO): NO